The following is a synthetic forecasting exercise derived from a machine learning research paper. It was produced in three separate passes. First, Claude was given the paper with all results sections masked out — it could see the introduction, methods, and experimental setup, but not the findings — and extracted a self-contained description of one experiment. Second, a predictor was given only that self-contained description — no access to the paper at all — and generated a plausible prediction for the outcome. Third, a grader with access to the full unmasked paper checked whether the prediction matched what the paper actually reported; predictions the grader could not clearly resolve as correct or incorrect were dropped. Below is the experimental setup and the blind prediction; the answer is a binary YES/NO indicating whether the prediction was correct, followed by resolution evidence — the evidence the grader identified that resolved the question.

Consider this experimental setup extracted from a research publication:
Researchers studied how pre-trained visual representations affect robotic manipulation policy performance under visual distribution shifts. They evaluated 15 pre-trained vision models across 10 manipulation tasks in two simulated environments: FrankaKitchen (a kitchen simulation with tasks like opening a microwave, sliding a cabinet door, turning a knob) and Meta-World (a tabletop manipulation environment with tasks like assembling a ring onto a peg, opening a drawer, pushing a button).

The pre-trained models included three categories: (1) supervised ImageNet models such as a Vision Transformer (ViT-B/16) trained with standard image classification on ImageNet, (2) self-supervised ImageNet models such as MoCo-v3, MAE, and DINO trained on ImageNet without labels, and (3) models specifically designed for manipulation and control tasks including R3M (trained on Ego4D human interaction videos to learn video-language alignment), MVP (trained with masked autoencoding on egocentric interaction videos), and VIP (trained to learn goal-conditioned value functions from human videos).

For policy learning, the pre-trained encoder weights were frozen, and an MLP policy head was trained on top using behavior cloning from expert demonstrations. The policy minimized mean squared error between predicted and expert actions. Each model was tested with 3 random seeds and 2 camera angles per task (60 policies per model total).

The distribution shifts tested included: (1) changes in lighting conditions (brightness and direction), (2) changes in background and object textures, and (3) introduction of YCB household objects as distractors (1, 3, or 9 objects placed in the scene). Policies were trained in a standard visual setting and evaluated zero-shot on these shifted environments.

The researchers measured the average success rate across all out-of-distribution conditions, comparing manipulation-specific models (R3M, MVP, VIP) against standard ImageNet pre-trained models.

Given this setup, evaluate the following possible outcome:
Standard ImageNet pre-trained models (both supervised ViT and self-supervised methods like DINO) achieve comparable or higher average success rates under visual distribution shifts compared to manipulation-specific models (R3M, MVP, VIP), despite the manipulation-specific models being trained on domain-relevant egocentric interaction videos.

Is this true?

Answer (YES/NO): YES